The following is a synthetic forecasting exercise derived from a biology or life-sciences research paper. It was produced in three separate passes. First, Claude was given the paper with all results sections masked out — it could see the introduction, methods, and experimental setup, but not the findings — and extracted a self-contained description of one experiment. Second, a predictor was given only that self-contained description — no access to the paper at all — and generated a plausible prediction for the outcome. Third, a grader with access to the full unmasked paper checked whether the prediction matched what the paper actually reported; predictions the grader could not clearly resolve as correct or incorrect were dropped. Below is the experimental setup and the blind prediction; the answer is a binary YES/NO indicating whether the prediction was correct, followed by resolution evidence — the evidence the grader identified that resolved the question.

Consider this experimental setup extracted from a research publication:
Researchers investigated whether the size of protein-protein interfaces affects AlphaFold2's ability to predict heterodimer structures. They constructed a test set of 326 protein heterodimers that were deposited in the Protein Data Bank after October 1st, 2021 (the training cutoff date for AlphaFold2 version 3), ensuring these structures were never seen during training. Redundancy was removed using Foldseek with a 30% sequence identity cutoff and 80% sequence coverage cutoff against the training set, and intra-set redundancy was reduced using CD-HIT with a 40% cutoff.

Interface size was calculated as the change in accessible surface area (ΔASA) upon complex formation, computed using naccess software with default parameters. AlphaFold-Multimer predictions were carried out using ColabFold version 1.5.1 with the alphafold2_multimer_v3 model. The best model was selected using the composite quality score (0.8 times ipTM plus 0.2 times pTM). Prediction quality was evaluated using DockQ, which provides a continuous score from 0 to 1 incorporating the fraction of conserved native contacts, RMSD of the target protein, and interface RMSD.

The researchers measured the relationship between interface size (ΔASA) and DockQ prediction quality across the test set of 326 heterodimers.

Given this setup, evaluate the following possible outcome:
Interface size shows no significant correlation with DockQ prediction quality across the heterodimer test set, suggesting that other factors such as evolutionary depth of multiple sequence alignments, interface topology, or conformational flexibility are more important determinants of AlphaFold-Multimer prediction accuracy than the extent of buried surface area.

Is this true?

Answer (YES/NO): NO